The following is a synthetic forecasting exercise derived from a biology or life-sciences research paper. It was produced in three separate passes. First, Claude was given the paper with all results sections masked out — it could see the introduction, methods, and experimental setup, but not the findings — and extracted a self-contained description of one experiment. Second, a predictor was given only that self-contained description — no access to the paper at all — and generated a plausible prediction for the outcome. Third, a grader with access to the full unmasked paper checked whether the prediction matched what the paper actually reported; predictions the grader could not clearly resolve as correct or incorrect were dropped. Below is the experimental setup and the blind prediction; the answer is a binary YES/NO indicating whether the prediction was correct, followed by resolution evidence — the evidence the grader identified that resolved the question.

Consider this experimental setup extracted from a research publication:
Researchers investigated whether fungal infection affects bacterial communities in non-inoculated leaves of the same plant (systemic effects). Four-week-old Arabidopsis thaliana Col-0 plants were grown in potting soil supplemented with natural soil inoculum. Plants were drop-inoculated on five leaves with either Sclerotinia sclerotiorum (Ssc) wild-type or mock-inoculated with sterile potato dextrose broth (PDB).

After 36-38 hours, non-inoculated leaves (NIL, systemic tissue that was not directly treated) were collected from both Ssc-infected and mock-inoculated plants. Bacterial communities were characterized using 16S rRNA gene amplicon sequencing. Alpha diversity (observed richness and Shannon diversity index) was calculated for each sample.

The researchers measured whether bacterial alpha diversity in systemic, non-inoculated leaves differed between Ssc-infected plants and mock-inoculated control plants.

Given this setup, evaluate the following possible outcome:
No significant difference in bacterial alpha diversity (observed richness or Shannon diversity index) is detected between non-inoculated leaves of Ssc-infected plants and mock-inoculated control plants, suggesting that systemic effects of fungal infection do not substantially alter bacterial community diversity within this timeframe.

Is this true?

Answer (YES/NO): YES